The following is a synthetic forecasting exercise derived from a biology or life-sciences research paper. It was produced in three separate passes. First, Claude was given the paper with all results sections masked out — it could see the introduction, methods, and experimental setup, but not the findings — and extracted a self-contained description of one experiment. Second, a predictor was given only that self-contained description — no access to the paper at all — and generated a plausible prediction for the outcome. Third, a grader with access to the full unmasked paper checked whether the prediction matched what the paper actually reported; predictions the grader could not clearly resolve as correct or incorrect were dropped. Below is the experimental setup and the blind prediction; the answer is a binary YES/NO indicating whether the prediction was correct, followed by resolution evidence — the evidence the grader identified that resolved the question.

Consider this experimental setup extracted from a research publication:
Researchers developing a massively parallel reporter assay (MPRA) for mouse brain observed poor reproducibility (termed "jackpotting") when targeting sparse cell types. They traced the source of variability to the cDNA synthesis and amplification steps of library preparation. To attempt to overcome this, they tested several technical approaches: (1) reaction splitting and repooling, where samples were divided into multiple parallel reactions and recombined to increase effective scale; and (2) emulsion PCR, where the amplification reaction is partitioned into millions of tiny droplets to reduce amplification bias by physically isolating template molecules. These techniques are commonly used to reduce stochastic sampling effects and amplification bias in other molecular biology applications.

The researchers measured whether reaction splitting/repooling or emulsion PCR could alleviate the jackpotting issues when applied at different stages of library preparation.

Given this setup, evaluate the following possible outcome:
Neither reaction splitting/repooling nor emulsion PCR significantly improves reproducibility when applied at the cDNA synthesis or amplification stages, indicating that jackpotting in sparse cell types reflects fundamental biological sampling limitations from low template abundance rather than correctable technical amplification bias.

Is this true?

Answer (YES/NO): YES